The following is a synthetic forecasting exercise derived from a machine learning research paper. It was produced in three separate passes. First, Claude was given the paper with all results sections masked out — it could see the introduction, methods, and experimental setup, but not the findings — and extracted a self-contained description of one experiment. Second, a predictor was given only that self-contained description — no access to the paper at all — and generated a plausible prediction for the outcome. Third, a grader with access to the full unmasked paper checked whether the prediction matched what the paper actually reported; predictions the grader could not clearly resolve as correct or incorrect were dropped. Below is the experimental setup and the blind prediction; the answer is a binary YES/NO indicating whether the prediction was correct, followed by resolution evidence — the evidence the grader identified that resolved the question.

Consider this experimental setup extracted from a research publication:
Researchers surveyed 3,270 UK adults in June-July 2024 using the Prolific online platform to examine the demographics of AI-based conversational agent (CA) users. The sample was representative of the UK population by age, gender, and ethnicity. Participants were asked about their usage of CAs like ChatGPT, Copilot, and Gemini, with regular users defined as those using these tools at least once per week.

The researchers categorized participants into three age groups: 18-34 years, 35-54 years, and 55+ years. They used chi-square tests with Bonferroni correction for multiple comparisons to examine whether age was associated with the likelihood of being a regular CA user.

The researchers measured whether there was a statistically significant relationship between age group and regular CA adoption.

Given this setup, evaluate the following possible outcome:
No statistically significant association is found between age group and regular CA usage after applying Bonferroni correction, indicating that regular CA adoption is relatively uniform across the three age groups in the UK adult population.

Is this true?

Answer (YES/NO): NO